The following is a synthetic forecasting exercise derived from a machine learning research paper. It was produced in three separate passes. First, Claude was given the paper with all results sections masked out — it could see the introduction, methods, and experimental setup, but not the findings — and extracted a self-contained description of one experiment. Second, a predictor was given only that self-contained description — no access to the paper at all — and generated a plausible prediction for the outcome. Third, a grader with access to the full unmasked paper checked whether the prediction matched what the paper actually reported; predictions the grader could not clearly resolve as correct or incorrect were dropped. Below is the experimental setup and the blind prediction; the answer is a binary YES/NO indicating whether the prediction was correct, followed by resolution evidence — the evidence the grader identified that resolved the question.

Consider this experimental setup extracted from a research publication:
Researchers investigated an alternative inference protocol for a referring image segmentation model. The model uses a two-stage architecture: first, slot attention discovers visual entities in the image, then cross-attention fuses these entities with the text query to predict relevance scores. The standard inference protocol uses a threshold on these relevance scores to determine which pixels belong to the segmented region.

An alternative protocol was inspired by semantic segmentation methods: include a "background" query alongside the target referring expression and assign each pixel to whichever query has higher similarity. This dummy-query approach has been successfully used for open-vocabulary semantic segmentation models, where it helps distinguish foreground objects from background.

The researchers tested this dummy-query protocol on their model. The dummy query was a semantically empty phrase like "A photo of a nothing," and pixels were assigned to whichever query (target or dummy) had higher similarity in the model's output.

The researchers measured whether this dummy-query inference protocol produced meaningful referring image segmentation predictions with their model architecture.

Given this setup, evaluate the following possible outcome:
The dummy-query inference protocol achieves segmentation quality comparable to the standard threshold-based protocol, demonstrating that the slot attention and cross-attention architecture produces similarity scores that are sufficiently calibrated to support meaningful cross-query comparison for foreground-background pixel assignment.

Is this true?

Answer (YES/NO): NO